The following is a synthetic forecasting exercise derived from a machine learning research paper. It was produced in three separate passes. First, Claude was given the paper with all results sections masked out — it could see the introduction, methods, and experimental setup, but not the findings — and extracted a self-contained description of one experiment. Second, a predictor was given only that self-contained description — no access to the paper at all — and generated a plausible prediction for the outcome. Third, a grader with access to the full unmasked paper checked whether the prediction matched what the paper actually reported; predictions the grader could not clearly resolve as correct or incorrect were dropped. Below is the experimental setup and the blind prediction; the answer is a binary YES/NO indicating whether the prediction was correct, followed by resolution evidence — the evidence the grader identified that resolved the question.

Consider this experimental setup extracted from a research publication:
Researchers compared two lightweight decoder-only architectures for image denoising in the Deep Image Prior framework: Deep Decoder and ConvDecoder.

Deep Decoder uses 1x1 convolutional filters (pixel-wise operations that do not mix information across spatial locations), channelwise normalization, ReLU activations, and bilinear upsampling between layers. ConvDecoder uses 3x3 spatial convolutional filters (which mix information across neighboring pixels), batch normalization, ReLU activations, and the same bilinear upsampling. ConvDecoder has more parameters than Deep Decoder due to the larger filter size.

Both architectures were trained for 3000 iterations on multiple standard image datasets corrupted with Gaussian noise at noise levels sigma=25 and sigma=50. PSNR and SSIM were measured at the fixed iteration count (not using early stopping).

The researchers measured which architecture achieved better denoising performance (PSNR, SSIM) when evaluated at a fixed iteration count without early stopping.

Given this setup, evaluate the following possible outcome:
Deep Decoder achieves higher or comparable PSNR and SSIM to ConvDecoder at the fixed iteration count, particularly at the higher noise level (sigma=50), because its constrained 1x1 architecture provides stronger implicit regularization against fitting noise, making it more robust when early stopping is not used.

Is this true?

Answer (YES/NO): NO